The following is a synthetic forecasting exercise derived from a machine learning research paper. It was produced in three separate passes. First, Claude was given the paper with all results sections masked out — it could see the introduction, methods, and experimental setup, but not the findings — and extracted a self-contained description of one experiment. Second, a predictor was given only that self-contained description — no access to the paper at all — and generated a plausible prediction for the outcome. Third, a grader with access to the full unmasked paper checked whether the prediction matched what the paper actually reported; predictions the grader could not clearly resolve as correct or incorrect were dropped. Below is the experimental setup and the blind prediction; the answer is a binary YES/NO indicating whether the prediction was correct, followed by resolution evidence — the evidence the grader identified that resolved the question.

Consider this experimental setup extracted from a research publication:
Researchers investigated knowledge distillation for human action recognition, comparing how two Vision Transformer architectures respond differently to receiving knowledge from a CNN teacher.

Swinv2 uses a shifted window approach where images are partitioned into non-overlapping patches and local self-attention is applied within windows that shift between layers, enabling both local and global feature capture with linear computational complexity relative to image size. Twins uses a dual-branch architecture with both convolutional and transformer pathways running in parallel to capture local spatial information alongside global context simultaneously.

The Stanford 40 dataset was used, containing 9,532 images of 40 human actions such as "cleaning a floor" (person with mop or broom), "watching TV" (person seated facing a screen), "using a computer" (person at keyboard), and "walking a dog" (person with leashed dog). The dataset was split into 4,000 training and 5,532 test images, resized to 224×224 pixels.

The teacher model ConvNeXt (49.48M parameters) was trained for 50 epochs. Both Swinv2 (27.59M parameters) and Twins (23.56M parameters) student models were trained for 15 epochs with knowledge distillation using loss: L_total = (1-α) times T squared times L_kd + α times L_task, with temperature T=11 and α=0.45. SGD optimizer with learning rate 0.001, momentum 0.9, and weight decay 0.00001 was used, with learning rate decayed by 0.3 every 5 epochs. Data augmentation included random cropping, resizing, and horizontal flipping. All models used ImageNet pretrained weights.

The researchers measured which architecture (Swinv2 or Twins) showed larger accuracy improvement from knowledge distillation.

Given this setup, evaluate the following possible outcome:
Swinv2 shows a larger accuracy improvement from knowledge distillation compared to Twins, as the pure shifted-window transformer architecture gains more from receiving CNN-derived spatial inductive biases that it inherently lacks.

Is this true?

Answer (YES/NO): YES